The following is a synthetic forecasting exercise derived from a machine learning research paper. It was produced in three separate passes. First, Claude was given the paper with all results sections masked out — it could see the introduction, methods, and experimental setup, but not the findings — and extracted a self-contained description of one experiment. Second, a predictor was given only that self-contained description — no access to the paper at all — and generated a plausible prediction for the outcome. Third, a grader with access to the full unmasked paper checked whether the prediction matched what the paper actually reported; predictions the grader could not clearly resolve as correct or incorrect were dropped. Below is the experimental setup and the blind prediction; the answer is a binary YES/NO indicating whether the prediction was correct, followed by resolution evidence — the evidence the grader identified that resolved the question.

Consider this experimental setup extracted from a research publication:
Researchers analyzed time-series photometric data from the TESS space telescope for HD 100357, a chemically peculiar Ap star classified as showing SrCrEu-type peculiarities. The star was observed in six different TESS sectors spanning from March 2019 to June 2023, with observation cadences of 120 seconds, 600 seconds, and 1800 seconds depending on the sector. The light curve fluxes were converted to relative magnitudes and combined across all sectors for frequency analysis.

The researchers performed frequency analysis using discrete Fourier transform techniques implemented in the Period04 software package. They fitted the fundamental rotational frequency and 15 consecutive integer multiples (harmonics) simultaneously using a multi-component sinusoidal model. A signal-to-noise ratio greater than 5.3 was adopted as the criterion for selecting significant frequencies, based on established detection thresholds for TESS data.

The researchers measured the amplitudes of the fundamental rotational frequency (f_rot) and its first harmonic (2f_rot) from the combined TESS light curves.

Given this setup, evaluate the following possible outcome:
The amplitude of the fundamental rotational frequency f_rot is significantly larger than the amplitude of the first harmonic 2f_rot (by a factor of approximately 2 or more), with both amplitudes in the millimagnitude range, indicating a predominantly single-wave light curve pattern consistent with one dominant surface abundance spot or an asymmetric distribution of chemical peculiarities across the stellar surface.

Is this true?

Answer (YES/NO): NO